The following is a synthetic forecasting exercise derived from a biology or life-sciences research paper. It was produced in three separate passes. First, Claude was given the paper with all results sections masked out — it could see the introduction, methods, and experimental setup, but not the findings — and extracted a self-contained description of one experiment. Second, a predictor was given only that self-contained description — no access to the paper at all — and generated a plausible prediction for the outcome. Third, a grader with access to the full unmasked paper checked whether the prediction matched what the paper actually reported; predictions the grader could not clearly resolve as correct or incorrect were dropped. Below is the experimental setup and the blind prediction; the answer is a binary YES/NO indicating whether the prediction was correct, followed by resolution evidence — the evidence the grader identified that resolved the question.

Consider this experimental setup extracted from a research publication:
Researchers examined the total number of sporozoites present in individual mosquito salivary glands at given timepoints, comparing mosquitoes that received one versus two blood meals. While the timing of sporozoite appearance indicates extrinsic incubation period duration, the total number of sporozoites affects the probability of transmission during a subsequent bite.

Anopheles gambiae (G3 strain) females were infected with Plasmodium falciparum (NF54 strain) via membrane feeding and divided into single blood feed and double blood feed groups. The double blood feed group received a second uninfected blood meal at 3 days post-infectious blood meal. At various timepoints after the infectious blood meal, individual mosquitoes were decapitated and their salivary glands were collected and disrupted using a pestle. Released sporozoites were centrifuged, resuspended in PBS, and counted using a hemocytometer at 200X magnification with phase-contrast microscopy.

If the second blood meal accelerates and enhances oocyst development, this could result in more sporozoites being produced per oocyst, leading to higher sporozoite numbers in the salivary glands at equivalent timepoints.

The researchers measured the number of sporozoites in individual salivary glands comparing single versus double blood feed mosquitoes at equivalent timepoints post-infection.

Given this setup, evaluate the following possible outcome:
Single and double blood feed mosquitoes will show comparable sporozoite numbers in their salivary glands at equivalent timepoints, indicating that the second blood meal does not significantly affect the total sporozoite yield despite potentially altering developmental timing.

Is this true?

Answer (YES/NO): NO